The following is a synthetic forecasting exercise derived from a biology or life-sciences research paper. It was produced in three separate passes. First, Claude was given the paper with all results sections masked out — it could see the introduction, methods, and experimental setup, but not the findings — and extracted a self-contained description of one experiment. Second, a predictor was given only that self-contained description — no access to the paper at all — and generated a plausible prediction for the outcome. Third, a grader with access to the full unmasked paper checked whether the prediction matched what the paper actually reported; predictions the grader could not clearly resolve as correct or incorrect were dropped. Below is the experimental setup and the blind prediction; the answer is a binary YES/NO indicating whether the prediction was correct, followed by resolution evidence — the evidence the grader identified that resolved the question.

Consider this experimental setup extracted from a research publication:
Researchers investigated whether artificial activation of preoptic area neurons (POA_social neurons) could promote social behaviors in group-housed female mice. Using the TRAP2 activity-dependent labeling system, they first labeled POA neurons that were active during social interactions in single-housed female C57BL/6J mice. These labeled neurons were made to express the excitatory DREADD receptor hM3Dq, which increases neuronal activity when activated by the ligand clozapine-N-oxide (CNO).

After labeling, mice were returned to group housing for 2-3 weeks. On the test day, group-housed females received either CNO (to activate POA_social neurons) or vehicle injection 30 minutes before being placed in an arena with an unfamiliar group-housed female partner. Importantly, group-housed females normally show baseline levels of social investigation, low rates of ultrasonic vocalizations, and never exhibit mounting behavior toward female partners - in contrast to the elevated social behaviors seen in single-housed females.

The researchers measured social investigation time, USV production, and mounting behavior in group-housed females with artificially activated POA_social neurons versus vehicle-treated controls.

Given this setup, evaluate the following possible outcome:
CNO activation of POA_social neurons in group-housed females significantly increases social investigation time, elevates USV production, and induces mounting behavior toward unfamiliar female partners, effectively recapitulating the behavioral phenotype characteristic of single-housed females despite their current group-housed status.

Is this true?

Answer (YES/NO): NO